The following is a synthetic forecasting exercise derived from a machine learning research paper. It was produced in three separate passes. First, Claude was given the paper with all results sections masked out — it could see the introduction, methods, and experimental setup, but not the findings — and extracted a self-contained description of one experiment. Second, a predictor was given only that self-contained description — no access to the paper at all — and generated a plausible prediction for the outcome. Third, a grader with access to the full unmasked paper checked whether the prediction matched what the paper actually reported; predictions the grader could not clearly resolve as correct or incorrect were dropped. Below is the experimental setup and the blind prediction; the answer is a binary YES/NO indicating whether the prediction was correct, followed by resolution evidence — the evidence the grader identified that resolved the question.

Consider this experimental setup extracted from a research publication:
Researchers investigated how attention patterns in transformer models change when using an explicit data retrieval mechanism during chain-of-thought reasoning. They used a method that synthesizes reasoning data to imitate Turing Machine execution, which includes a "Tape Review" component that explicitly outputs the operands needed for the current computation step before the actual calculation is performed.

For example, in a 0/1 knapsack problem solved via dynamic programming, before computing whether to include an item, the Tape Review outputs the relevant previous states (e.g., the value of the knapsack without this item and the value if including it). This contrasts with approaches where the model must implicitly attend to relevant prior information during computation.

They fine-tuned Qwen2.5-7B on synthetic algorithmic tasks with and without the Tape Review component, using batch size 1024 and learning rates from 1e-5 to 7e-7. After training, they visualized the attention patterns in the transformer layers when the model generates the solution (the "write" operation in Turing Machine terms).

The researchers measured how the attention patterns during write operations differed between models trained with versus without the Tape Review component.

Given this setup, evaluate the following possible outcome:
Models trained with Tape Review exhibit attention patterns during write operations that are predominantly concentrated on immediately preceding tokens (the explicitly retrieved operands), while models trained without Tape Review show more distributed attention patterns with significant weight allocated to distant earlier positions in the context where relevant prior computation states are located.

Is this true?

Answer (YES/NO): NO